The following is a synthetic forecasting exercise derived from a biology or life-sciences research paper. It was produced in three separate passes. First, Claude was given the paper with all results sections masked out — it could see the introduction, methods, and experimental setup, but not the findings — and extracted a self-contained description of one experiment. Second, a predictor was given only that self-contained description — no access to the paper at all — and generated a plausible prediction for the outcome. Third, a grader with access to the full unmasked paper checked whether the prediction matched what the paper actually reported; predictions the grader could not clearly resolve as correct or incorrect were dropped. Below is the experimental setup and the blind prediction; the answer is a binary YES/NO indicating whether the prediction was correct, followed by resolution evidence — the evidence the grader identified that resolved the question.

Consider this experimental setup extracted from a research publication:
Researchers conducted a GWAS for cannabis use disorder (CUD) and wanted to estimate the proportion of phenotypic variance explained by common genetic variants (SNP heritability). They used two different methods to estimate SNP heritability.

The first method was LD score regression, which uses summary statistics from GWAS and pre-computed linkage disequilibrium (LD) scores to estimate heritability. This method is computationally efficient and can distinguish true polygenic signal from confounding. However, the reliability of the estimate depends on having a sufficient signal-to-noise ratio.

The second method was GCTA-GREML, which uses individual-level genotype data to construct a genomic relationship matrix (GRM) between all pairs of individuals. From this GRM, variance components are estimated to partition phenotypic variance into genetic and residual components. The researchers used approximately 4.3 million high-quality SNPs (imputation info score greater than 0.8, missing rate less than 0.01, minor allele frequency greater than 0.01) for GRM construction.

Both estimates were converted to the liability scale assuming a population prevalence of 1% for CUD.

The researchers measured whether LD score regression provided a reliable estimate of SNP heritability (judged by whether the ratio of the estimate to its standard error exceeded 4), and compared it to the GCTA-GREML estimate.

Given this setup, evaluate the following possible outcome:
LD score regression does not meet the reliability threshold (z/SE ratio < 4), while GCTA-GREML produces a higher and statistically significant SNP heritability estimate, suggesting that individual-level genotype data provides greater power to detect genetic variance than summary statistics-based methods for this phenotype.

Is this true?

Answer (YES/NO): NO